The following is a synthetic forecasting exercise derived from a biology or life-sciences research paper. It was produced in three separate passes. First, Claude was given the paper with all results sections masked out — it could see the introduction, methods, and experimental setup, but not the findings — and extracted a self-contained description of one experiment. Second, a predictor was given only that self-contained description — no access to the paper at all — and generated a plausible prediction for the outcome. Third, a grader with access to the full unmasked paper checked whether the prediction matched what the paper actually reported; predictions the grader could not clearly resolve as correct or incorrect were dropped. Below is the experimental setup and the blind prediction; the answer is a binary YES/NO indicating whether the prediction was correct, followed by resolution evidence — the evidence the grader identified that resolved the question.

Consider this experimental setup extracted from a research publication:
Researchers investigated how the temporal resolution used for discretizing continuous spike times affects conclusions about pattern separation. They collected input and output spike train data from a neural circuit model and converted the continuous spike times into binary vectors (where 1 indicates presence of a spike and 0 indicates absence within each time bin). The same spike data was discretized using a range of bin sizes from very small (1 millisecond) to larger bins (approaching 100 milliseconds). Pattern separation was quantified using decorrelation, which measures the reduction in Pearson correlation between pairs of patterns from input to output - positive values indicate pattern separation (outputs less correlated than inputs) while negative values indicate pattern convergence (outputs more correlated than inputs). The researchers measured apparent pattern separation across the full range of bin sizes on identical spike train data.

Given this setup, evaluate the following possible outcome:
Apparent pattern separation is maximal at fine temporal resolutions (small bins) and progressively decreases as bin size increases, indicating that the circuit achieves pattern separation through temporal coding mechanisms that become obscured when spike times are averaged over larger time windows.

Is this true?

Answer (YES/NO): YES